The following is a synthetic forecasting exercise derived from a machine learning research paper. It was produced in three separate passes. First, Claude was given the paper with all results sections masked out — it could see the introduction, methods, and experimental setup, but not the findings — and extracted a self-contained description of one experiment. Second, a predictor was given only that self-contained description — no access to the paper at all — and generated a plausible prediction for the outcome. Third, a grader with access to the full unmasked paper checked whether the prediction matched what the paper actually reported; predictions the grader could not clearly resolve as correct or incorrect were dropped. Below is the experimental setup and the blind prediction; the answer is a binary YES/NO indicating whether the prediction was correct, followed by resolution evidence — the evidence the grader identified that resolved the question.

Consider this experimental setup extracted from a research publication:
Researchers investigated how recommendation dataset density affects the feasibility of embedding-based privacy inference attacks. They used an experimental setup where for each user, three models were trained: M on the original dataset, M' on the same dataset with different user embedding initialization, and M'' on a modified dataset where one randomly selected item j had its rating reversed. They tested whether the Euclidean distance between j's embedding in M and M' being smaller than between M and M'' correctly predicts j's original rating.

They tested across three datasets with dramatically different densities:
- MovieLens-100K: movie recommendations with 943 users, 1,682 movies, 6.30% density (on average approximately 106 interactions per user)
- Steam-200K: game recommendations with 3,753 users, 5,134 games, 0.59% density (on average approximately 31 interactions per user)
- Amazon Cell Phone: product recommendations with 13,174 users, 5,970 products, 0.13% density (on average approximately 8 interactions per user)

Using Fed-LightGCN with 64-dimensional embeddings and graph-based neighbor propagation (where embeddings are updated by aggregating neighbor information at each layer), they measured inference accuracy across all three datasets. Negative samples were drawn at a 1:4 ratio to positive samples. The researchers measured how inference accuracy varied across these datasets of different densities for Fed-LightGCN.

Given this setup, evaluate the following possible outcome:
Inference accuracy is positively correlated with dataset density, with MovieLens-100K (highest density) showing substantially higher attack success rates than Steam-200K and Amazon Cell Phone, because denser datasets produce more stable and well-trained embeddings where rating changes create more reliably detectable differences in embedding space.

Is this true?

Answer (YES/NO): NO